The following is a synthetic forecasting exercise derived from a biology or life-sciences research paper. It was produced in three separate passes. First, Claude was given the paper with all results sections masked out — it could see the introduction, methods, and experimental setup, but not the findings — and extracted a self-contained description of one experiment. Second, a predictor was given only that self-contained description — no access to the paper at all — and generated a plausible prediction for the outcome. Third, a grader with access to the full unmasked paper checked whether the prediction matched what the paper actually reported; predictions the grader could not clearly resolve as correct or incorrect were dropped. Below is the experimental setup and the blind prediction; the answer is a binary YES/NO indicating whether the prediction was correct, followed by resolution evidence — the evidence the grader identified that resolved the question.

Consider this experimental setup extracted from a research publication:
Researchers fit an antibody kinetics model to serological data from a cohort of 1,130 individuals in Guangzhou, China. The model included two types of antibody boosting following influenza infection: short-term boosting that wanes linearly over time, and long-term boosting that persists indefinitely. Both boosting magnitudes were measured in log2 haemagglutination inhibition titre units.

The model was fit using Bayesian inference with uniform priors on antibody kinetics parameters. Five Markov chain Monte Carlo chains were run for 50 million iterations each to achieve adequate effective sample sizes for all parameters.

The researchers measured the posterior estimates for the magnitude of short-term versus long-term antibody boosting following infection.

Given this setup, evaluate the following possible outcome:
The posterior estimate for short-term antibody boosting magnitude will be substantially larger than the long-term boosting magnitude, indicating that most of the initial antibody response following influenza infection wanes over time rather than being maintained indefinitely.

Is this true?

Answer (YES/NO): YES